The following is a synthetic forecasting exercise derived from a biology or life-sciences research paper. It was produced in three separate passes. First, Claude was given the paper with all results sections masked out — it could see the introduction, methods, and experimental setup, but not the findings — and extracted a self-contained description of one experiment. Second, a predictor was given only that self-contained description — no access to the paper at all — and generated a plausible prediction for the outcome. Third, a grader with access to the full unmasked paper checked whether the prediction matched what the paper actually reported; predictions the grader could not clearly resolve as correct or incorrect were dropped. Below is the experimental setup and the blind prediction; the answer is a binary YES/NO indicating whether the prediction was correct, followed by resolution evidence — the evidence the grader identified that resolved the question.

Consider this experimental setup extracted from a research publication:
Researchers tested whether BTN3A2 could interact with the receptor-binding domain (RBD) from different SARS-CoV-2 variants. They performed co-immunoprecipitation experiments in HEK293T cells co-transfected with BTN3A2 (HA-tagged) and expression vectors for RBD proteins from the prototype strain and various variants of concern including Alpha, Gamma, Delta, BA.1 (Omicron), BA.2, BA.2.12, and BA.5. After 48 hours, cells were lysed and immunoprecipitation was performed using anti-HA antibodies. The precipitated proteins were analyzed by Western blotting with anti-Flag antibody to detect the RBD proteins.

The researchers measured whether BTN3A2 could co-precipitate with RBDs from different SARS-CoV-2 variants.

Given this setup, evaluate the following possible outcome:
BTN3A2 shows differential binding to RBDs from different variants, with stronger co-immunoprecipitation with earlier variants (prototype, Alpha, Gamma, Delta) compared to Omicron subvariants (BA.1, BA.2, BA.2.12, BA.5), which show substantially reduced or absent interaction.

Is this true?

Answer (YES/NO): NO